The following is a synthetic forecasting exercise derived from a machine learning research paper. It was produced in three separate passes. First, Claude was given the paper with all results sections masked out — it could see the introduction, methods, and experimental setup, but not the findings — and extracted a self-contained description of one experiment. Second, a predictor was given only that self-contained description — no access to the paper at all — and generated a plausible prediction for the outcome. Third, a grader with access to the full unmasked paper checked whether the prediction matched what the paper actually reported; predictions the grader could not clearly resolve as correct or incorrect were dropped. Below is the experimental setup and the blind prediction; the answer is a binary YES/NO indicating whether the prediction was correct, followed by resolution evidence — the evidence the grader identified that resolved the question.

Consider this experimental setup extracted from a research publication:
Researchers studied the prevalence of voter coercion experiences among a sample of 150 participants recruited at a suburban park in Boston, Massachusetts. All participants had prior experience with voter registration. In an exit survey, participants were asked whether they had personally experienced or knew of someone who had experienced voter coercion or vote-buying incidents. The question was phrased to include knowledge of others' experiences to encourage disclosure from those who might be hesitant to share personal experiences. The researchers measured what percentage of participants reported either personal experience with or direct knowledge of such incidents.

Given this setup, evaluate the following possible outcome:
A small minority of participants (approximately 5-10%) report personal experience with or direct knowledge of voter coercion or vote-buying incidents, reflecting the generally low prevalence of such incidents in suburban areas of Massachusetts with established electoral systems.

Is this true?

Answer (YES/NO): NO